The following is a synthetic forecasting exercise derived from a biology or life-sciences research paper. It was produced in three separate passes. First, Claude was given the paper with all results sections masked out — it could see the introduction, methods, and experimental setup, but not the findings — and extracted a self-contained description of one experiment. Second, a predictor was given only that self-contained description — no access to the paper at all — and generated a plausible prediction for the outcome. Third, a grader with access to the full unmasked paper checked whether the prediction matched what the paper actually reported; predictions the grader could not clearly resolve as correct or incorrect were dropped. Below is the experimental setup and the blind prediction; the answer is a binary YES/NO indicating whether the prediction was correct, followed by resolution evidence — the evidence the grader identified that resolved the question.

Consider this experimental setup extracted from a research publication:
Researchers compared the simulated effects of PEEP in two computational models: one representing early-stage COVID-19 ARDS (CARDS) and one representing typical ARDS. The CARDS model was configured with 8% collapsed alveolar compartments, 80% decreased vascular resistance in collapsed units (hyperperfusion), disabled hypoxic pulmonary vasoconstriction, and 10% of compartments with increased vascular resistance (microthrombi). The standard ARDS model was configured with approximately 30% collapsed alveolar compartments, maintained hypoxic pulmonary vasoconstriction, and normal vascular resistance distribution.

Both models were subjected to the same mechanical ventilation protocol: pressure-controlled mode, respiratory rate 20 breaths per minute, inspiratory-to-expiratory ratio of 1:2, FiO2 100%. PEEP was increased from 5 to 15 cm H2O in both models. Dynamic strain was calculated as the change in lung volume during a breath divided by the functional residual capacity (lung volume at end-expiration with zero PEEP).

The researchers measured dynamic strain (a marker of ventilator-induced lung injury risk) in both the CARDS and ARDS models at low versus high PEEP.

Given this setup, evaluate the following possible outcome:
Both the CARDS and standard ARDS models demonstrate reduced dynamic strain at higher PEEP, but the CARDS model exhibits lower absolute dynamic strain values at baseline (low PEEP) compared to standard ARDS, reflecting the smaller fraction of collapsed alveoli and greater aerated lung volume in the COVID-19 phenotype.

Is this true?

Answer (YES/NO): NO